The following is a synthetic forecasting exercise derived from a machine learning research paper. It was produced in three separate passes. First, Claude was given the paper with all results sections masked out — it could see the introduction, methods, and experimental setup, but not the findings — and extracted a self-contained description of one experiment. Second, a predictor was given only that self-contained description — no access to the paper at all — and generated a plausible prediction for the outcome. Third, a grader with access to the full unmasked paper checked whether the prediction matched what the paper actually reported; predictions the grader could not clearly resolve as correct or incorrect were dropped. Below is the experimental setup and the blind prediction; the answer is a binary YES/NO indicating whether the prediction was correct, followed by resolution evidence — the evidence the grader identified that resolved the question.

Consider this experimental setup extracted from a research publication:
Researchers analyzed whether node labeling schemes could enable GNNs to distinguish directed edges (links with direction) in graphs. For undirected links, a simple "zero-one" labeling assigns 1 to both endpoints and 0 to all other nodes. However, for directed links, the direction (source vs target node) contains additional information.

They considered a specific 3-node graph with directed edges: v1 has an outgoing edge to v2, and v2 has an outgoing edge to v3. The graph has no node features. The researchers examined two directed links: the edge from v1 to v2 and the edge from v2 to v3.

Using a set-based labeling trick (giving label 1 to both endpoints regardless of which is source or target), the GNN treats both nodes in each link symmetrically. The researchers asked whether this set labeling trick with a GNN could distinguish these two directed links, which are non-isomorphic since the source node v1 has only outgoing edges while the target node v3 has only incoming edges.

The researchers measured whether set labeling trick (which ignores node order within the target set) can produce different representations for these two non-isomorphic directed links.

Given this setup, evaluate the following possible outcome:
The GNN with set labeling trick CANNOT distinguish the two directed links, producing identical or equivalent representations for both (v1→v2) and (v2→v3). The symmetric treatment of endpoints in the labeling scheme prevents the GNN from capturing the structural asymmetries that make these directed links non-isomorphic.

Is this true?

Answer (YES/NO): YES